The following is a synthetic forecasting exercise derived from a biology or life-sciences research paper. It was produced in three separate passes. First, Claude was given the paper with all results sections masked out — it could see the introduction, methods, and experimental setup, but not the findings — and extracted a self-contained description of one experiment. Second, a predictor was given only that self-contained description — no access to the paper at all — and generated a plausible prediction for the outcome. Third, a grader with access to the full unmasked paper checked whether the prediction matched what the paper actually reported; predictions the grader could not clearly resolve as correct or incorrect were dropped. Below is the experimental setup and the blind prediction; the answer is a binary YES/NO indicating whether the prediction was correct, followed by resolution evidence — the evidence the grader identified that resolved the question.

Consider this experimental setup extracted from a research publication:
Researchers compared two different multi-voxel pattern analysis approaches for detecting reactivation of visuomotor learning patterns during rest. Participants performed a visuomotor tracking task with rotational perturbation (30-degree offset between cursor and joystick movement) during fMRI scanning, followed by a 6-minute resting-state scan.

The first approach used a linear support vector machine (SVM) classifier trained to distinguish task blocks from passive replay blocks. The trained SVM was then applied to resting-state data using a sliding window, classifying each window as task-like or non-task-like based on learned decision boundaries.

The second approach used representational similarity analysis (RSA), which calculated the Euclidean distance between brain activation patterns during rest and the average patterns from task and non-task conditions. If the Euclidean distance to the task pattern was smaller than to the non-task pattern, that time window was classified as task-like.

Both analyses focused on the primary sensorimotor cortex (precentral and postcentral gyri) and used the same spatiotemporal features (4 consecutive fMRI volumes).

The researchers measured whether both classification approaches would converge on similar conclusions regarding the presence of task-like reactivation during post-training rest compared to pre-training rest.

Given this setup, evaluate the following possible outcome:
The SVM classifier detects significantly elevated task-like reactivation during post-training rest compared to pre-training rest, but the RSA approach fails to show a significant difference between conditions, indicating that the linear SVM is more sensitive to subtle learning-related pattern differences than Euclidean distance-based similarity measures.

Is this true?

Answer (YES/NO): NO